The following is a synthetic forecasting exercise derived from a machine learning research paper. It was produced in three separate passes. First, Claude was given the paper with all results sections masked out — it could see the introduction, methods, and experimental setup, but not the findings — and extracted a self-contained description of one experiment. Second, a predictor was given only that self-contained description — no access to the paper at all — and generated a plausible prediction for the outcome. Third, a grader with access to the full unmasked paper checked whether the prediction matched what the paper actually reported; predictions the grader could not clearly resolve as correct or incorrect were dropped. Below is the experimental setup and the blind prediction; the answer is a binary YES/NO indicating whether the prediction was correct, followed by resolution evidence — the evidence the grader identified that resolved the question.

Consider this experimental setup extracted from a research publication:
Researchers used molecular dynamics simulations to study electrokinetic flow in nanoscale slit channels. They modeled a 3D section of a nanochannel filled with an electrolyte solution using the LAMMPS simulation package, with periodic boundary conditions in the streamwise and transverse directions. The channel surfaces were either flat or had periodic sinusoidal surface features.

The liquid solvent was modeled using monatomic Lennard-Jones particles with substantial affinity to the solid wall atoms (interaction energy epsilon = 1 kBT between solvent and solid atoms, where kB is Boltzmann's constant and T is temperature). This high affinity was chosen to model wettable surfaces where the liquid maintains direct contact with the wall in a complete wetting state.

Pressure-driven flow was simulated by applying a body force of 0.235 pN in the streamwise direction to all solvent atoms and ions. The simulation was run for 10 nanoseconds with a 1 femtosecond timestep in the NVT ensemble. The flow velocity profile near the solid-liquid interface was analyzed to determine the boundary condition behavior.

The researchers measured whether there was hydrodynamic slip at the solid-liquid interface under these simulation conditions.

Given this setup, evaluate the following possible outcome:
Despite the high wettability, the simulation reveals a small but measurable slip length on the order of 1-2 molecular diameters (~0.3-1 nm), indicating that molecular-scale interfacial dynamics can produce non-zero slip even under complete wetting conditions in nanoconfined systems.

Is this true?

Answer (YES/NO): NO